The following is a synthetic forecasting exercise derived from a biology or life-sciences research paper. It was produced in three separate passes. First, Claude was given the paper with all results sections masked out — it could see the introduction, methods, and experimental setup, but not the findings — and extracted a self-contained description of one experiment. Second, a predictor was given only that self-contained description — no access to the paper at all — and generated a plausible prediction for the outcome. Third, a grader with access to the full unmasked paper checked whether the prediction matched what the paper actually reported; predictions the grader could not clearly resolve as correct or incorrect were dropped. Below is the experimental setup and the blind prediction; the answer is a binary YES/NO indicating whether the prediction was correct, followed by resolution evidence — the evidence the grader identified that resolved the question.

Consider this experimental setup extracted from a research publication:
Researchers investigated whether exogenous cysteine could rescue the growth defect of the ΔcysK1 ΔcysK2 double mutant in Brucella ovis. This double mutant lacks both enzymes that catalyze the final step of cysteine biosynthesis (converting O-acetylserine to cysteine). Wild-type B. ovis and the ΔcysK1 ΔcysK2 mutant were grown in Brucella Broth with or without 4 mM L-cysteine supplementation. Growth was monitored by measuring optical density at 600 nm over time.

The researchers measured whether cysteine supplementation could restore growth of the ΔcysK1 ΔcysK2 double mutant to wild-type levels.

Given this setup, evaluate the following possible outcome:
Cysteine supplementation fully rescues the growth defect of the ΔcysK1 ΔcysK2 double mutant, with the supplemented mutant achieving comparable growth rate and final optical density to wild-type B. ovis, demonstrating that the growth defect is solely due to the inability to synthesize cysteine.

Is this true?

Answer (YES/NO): YES